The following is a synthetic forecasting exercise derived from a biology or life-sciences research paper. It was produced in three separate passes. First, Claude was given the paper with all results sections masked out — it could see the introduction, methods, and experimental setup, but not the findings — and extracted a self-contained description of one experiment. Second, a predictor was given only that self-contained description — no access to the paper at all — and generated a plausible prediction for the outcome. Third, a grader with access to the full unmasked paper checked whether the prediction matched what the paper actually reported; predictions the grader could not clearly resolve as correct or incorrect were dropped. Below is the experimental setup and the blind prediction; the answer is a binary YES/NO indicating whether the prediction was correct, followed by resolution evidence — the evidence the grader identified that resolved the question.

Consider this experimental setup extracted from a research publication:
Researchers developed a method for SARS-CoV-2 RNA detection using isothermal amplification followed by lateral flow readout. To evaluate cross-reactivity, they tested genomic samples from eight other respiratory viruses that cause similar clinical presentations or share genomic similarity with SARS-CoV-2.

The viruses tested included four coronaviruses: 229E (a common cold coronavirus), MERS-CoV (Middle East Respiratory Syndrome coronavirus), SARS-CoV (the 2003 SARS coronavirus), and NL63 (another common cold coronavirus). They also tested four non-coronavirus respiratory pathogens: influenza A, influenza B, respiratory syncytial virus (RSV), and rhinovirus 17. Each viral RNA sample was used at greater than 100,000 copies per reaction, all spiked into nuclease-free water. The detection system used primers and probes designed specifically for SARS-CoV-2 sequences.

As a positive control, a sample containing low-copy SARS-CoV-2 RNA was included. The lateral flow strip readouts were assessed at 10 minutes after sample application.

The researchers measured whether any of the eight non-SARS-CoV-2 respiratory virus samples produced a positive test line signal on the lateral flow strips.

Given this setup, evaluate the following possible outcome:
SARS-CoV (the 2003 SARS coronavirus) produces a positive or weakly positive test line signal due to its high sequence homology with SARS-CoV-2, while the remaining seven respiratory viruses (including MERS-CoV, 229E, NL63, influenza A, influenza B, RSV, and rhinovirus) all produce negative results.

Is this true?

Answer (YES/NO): NO